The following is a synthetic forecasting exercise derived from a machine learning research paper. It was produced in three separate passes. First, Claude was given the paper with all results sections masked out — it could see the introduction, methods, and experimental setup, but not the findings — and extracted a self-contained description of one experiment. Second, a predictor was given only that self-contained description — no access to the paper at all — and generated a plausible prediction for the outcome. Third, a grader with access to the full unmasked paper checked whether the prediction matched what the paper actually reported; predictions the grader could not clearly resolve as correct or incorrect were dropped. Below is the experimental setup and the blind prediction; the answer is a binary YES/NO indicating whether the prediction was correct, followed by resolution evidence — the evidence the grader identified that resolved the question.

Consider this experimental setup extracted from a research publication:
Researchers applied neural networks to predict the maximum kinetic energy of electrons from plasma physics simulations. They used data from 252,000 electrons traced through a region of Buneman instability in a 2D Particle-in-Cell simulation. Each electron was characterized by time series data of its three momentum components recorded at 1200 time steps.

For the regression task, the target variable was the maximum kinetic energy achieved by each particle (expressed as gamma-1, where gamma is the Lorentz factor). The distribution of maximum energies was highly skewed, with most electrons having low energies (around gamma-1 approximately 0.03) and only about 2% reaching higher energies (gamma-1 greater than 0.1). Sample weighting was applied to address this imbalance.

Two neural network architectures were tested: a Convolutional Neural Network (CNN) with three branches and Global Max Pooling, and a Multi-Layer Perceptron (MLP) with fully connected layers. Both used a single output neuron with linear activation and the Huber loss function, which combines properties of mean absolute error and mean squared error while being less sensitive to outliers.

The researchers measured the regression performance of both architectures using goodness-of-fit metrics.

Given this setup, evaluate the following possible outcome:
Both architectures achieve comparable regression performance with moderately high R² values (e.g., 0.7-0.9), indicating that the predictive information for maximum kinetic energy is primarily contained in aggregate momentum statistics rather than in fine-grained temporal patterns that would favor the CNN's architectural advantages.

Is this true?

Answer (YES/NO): NO